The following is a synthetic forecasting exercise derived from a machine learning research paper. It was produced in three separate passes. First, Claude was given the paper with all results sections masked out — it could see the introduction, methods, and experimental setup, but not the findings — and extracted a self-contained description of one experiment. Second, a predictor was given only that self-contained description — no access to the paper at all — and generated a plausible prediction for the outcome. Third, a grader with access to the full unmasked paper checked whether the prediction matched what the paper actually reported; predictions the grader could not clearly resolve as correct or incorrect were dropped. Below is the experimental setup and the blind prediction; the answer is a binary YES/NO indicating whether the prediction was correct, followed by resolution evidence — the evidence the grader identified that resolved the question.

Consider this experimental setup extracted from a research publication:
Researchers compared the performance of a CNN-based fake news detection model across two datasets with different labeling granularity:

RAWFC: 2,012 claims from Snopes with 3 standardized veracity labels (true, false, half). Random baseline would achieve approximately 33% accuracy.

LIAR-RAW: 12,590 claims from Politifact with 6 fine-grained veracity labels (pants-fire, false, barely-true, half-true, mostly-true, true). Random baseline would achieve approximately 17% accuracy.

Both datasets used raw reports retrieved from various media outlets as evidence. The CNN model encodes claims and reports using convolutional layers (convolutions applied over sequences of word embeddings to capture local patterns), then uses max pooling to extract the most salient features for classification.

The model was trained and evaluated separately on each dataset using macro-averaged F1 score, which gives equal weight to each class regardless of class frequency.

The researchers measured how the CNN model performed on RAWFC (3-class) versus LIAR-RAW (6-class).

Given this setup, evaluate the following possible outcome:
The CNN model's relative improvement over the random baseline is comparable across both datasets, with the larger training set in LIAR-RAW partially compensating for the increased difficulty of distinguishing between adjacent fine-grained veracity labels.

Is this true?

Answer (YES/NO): NO